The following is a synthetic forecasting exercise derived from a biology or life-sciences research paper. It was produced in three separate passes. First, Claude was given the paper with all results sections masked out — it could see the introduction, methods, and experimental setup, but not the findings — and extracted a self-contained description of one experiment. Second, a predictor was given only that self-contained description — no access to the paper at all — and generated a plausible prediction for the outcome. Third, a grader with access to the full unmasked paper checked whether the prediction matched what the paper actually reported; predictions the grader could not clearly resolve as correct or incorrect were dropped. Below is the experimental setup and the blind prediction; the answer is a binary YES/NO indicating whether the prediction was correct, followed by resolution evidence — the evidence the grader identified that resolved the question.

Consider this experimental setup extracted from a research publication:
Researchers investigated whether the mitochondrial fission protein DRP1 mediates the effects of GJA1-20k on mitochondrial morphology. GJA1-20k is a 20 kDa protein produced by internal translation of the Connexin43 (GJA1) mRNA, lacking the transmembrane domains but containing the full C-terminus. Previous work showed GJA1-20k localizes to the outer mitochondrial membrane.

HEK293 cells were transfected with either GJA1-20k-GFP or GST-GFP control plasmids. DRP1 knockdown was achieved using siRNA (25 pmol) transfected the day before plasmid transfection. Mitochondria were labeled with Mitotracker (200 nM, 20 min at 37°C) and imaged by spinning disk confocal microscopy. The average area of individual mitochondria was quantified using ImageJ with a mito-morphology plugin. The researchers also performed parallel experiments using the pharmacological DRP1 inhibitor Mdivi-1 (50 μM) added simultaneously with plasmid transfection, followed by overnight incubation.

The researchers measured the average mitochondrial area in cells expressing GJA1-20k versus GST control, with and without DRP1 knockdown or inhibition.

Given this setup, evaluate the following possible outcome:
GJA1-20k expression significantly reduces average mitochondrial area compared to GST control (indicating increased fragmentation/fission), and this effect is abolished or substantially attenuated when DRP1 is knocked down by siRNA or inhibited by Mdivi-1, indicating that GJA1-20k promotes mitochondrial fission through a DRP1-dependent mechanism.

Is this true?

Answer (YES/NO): NO